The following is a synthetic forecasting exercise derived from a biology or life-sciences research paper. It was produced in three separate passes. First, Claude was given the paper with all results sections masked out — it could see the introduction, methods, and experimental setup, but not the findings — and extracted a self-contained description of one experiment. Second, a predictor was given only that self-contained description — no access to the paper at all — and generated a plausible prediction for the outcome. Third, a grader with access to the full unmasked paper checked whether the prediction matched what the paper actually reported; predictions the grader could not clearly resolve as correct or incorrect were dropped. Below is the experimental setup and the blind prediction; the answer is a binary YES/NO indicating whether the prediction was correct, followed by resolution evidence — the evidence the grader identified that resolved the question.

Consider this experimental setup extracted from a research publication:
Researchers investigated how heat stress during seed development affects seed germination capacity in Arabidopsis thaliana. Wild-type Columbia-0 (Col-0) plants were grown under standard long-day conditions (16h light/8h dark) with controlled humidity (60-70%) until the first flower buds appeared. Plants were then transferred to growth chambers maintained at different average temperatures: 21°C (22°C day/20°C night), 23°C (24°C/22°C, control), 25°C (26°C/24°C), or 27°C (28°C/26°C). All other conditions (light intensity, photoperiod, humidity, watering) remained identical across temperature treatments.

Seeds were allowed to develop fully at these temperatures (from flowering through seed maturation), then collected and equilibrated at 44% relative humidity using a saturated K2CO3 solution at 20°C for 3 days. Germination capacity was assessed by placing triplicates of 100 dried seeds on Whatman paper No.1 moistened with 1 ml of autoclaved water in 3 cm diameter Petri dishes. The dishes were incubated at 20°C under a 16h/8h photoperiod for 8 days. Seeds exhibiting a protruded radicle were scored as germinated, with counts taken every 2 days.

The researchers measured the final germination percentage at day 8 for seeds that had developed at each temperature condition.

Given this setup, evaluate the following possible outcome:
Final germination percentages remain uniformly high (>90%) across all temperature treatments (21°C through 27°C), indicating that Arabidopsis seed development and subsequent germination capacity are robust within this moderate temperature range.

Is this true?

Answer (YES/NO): NO